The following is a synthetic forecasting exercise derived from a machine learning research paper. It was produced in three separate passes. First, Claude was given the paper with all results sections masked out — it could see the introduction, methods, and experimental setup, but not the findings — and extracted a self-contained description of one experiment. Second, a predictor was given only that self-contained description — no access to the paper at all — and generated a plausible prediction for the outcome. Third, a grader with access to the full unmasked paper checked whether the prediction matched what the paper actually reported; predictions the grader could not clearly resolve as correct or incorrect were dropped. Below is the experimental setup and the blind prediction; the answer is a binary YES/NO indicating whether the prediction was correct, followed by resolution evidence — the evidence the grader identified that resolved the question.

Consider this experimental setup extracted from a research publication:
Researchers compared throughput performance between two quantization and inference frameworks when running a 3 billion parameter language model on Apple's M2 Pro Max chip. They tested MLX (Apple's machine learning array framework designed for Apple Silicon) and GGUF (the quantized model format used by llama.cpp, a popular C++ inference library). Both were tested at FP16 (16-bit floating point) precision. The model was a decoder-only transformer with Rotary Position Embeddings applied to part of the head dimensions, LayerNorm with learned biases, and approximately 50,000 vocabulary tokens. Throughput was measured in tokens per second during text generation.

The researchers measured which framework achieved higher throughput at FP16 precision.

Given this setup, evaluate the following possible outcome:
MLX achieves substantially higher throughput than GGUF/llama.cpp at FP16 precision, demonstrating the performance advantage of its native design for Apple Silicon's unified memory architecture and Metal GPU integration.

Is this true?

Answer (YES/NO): NO